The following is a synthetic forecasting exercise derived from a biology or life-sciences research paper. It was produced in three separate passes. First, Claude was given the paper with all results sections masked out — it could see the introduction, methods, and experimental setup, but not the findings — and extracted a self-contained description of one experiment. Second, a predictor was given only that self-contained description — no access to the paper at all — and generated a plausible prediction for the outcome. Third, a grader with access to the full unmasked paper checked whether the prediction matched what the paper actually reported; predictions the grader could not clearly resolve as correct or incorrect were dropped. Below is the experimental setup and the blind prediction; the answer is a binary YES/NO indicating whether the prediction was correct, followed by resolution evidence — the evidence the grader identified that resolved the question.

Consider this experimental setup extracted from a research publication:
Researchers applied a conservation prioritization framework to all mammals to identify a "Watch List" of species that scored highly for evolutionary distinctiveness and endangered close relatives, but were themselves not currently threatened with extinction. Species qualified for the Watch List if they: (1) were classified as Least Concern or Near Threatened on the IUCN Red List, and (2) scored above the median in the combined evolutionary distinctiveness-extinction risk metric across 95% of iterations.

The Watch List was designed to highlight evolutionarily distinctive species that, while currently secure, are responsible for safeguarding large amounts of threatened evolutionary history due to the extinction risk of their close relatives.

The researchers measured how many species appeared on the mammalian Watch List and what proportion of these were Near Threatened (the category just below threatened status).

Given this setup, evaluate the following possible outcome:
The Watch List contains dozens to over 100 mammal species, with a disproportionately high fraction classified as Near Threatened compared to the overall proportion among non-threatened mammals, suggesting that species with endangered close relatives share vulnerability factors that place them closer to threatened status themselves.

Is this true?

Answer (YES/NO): YES